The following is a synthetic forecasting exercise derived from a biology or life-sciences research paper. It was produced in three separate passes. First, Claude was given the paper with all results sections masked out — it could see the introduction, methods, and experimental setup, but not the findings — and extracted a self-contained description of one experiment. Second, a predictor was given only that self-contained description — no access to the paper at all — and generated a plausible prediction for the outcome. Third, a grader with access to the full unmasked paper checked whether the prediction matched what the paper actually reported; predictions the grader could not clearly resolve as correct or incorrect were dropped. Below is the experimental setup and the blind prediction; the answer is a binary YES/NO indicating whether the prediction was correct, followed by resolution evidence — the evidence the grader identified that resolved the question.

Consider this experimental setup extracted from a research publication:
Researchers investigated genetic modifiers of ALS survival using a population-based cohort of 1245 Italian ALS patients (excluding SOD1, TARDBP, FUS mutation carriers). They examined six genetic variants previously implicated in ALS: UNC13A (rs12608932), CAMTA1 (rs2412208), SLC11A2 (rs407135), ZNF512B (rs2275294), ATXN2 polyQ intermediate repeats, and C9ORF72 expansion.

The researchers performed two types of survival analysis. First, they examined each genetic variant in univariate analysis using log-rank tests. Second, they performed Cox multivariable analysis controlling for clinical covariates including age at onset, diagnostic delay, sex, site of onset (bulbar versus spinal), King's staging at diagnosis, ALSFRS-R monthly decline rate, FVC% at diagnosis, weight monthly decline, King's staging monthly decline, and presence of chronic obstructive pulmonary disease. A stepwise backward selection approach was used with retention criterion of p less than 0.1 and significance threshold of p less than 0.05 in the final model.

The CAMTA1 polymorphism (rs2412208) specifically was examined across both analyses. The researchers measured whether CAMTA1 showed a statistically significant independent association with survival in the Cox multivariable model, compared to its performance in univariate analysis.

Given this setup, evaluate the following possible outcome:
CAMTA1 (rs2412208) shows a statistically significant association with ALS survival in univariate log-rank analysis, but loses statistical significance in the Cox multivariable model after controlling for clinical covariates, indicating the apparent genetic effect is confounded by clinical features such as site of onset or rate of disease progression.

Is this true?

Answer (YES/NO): NO